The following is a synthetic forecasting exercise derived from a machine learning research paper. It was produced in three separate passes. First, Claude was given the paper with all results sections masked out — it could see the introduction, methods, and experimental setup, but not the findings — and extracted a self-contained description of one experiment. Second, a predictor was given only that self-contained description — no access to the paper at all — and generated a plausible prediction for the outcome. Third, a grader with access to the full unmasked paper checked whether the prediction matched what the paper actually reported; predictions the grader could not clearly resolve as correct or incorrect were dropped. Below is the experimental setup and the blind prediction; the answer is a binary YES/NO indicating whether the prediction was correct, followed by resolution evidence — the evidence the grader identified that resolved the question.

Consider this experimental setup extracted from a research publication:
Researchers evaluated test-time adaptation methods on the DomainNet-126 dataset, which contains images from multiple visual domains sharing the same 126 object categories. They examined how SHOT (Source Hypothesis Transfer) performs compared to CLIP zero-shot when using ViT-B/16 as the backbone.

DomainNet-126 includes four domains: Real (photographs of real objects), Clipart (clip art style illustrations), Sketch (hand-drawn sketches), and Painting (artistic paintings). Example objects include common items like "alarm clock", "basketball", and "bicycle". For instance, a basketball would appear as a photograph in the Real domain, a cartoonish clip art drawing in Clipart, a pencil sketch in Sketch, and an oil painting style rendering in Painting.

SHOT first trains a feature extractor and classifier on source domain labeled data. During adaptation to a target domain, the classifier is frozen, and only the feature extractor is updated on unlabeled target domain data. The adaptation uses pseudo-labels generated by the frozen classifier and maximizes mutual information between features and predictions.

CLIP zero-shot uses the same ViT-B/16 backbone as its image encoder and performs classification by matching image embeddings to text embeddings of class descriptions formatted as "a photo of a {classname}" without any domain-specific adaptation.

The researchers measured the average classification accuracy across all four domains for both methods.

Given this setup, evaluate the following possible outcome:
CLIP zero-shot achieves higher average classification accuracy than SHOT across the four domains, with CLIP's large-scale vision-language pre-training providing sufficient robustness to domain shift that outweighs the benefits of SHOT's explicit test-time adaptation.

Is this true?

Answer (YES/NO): YES